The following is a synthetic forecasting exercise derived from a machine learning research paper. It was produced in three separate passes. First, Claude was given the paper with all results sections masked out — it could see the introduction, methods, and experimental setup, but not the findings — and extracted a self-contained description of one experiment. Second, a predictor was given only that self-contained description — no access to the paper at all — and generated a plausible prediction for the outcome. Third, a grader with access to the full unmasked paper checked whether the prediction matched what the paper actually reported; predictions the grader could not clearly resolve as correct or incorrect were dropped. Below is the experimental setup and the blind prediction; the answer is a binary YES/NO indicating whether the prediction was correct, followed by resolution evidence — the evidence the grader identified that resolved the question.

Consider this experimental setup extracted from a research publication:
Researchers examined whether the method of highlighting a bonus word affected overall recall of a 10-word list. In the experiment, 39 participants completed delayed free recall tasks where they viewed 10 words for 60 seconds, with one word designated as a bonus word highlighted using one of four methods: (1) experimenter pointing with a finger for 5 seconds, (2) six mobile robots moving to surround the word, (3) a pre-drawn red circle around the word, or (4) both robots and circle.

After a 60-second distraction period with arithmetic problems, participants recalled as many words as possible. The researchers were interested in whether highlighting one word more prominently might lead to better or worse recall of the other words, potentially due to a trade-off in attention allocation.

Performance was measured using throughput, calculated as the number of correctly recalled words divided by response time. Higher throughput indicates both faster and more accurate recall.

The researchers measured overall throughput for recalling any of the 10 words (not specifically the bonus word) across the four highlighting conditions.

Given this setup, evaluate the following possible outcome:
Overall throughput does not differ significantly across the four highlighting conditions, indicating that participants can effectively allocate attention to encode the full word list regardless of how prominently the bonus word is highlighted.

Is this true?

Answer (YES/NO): NO